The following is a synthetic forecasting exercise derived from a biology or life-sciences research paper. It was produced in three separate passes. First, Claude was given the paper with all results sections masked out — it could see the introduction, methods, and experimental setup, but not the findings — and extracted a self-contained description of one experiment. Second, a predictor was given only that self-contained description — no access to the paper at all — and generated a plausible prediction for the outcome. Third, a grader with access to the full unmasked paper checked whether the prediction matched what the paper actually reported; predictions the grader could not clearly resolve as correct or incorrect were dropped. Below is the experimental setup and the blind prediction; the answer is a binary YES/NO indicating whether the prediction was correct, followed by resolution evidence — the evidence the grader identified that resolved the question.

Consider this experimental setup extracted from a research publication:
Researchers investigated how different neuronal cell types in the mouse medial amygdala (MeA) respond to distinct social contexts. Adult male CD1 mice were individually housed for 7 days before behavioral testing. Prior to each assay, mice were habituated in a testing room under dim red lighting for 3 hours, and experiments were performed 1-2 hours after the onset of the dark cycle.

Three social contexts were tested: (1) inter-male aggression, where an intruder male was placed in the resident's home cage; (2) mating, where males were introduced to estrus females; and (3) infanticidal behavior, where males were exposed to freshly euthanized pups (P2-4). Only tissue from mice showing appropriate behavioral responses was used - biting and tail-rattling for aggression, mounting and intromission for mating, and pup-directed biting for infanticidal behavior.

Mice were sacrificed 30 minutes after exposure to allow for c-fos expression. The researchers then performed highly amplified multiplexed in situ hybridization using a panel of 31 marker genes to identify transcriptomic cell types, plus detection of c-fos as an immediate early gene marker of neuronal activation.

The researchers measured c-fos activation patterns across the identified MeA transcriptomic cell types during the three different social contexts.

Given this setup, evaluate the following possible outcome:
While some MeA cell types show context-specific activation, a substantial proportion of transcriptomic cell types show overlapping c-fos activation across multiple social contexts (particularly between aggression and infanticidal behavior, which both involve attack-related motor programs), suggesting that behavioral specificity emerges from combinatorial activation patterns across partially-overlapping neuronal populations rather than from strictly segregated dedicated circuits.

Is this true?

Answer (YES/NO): YES